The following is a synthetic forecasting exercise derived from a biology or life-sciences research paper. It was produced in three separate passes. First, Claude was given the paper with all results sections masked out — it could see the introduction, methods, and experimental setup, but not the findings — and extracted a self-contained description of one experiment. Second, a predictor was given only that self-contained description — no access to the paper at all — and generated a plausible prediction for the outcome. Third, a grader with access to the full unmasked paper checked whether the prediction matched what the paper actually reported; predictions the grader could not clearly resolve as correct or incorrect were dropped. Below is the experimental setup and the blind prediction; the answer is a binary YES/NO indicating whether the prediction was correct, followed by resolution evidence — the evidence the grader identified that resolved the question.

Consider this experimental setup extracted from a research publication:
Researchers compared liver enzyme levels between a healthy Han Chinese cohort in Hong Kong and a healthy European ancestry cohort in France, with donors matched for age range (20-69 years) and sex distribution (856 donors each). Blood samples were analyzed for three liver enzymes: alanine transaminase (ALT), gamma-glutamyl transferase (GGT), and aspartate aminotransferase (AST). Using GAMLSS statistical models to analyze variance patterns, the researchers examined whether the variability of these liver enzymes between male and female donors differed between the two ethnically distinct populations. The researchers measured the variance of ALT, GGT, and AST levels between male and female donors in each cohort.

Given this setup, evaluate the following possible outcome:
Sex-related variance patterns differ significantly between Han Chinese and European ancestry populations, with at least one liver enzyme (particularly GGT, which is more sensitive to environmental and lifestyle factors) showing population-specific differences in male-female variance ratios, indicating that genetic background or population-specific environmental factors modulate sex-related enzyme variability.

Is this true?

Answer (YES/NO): YES